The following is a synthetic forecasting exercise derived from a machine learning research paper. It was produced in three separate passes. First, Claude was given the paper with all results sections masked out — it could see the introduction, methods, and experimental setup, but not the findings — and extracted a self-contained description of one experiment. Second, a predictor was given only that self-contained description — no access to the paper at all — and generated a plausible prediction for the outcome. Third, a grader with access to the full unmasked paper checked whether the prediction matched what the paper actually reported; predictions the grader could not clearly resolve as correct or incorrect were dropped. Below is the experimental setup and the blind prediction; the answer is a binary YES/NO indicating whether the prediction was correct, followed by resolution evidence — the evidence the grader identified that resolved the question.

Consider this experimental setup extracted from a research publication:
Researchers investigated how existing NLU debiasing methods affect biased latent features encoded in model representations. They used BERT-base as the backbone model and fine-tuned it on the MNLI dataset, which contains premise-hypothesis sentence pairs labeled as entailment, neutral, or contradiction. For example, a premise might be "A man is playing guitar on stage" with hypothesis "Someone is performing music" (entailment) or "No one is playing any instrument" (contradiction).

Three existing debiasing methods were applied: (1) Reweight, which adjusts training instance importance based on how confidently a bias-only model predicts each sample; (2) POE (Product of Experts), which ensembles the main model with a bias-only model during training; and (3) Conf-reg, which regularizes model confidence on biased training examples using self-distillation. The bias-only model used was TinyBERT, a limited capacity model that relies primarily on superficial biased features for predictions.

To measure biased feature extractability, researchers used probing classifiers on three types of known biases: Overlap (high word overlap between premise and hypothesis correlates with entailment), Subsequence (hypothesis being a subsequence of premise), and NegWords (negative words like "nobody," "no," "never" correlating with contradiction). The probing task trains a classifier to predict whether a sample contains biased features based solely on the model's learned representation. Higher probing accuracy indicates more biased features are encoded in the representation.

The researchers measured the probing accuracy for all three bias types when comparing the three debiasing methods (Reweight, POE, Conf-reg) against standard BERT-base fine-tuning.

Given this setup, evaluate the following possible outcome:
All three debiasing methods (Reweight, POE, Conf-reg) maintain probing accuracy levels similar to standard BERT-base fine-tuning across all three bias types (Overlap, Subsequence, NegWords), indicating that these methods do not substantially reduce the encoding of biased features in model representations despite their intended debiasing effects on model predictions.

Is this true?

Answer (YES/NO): NO